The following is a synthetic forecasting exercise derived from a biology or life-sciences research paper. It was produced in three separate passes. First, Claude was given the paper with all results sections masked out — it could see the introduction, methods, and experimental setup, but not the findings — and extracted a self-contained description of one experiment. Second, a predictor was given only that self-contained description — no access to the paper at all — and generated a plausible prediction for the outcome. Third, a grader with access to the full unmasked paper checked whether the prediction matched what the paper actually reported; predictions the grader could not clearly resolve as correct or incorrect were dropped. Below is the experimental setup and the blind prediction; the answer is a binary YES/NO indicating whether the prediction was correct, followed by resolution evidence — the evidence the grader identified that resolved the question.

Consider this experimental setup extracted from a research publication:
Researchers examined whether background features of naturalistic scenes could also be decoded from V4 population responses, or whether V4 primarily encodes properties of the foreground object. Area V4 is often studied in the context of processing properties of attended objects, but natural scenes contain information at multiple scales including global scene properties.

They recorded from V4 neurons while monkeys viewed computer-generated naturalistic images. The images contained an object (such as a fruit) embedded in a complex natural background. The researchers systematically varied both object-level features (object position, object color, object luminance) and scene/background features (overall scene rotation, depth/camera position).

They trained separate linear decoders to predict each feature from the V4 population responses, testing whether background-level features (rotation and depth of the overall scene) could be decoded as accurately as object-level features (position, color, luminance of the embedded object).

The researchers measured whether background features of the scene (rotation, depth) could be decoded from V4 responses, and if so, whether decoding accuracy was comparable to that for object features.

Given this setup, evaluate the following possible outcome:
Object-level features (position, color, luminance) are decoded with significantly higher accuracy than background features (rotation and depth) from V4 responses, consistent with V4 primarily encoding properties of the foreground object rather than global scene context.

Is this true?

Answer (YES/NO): NO